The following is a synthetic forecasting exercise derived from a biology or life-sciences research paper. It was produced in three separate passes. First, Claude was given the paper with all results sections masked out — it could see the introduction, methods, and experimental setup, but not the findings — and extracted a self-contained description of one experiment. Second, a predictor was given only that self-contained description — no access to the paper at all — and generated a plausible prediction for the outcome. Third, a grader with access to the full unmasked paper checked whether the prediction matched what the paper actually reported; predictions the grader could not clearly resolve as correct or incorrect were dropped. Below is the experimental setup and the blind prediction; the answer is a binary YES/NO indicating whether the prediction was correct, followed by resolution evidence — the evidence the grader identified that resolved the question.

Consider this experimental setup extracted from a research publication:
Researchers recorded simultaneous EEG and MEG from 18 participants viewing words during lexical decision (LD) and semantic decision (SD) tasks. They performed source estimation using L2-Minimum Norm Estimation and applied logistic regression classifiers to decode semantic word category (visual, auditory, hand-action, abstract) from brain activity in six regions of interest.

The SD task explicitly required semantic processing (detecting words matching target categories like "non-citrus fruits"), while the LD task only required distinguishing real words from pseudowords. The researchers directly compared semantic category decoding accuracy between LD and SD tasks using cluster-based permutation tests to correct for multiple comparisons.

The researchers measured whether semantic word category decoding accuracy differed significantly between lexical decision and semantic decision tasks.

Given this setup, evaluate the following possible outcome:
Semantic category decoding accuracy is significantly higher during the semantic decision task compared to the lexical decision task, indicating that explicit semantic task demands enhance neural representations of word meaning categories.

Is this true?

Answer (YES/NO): NO